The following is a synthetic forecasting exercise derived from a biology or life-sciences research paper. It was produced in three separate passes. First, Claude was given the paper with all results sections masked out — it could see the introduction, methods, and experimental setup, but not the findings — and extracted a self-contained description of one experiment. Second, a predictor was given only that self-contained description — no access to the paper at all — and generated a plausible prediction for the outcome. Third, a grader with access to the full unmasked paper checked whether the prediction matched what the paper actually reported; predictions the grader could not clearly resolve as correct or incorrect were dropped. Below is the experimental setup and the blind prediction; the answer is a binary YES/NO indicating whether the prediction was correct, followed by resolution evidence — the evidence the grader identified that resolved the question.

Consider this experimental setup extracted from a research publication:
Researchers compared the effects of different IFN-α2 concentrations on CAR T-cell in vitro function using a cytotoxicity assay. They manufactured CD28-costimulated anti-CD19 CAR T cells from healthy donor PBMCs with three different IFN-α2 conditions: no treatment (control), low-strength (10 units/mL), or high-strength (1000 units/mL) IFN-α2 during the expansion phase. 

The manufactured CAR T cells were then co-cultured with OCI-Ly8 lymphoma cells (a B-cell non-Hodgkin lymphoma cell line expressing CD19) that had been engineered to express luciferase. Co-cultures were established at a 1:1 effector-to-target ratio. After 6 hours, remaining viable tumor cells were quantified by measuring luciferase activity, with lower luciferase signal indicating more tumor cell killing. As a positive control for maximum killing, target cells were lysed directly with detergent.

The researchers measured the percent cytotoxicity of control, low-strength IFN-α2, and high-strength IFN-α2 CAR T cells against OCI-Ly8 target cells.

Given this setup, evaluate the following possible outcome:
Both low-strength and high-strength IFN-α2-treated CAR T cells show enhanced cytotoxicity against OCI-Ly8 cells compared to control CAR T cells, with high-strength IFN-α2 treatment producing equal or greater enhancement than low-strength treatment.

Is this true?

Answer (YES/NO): YES